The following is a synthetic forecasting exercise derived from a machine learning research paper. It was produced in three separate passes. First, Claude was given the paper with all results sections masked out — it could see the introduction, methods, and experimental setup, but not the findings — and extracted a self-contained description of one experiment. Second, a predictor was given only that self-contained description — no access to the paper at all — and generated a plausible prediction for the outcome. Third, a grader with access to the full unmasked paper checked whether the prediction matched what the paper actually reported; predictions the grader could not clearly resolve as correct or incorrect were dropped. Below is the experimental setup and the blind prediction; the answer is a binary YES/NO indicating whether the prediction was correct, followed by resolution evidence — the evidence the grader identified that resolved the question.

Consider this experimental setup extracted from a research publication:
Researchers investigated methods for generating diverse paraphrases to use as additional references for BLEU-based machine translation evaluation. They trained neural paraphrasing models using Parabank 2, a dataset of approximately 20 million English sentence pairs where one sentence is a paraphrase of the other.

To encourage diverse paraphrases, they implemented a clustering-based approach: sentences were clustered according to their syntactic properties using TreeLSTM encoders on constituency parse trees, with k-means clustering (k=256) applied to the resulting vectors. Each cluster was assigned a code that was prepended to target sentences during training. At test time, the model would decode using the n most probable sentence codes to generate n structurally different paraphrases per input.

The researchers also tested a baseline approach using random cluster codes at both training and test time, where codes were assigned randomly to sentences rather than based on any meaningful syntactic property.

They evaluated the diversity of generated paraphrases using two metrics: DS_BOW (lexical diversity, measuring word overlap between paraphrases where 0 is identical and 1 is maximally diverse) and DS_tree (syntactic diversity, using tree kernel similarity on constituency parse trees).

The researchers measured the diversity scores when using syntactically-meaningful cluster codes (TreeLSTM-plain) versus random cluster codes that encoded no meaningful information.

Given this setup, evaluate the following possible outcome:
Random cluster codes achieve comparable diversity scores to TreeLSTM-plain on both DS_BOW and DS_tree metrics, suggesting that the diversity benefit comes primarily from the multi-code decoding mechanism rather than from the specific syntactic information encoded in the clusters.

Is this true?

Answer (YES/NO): NO